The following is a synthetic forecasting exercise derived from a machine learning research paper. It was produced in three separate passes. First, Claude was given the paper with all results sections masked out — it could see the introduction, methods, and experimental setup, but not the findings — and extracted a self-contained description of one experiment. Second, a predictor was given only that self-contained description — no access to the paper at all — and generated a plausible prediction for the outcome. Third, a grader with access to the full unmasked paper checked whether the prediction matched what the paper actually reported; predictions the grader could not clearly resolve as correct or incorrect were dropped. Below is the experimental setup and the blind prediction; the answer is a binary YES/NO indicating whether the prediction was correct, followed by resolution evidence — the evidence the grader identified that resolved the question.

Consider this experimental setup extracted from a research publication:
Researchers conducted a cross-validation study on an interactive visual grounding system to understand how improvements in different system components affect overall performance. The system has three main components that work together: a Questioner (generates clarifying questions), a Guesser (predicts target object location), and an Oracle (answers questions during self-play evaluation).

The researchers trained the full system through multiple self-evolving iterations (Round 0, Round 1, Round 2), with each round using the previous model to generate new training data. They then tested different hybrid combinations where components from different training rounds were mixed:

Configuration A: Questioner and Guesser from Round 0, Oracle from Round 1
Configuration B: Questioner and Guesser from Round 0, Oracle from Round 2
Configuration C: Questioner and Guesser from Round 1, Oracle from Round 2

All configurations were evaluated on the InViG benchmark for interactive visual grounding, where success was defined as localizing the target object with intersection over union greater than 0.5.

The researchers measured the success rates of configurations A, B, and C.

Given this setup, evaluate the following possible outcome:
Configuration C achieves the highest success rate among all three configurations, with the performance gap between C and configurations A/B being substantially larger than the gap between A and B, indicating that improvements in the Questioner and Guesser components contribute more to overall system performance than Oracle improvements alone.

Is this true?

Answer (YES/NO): NO